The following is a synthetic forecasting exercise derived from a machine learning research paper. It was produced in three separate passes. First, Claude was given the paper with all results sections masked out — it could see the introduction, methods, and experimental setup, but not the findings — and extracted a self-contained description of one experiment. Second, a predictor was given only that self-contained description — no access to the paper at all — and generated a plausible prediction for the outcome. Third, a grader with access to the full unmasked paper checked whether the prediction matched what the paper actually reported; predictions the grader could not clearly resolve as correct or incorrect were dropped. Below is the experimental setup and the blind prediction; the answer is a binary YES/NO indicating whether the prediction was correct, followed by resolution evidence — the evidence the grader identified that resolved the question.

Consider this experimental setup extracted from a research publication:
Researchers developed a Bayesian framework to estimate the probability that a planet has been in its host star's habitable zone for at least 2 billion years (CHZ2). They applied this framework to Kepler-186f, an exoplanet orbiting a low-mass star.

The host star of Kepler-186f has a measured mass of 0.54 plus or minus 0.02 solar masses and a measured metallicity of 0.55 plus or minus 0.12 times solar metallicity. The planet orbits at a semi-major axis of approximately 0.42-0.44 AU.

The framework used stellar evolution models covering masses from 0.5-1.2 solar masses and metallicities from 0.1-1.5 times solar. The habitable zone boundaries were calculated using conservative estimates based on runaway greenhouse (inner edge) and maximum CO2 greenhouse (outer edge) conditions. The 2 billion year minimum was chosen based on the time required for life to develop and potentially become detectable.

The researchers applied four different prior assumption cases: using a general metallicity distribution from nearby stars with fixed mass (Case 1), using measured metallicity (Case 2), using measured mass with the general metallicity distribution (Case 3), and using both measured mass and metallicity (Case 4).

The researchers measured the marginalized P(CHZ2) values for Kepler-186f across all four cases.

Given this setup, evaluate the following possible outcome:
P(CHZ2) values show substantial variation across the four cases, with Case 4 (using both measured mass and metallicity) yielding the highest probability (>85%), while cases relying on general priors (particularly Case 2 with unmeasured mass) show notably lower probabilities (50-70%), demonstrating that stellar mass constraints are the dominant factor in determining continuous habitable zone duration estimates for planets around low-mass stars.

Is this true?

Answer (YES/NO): NO